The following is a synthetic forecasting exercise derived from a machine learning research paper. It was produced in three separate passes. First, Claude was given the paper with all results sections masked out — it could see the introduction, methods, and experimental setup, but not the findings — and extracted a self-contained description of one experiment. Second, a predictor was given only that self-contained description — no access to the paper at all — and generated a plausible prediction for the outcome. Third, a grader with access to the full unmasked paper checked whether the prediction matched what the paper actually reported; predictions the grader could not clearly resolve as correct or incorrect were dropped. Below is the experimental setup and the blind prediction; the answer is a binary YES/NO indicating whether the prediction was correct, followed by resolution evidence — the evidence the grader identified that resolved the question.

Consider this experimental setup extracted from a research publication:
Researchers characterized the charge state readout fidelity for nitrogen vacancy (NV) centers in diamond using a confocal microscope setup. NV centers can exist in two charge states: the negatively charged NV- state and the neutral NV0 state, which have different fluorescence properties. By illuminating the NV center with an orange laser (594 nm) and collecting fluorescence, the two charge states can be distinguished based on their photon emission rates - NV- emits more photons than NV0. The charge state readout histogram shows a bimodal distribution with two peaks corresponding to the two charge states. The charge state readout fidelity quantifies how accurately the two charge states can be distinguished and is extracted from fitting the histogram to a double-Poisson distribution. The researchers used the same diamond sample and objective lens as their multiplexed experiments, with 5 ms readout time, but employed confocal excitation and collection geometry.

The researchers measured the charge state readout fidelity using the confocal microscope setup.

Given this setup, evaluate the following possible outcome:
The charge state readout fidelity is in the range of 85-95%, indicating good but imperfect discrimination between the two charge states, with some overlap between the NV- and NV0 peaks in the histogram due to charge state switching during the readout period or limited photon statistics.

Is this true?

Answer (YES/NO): YES